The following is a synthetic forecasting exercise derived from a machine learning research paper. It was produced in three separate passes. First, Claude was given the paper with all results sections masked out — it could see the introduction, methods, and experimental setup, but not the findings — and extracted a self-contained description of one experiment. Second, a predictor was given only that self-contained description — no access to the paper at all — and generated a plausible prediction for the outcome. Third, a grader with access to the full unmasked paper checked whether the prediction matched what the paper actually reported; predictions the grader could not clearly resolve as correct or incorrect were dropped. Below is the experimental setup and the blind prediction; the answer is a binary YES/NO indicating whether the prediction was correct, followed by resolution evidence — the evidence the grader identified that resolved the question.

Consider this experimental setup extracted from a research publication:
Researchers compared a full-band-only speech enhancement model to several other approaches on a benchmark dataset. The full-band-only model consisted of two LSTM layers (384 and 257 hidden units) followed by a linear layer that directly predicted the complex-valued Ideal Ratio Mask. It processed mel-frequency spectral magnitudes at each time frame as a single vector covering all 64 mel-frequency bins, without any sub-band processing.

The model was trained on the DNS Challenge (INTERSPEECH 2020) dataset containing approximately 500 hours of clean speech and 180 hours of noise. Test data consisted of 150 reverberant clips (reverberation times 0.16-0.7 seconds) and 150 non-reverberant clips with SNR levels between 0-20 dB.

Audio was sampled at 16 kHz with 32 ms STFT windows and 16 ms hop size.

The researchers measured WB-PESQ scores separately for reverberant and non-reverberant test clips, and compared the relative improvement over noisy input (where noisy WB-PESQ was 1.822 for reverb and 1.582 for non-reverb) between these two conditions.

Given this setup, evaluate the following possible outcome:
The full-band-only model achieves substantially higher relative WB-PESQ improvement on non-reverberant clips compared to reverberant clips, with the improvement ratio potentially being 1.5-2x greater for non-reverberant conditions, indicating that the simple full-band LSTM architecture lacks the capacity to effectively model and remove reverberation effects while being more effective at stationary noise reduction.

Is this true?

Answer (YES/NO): YES